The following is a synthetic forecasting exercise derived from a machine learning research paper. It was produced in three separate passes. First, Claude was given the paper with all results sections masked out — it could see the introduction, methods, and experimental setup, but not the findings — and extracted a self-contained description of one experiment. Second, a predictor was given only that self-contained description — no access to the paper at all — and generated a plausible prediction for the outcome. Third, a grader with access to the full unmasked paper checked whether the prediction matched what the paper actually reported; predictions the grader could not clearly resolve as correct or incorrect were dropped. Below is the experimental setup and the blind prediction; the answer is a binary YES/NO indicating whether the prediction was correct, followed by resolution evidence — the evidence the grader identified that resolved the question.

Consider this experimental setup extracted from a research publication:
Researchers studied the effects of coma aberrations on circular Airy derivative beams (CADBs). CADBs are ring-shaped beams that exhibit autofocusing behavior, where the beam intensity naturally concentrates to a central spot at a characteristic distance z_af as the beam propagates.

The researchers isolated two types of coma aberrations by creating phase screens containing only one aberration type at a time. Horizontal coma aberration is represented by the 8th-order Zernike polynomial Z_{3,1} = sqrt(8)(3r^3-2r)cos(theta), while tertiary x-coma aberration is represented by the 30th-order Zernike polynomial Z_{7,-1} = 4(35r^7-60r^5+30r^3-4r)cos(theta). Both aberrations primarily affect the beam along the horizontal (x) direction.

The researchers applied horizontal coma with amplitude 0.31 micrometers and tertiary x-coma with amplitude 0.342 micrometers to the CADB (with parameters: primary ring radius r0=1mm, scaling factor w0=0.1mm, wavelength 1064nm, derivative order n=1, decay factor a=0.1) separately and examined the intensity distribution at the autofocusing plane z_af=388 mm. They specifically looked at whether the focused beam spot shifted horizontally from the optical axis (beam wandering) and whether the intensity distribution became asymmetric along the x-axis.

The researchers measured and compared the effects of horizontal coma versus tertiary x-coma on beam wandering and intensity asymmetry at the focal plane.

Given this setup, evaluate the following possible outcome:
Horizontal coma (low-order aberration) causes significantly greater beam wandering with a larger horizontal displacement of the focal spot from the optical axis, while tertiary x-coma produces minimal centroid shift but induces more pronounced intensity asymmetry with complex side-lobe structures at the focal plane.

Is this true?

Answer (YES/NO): NO